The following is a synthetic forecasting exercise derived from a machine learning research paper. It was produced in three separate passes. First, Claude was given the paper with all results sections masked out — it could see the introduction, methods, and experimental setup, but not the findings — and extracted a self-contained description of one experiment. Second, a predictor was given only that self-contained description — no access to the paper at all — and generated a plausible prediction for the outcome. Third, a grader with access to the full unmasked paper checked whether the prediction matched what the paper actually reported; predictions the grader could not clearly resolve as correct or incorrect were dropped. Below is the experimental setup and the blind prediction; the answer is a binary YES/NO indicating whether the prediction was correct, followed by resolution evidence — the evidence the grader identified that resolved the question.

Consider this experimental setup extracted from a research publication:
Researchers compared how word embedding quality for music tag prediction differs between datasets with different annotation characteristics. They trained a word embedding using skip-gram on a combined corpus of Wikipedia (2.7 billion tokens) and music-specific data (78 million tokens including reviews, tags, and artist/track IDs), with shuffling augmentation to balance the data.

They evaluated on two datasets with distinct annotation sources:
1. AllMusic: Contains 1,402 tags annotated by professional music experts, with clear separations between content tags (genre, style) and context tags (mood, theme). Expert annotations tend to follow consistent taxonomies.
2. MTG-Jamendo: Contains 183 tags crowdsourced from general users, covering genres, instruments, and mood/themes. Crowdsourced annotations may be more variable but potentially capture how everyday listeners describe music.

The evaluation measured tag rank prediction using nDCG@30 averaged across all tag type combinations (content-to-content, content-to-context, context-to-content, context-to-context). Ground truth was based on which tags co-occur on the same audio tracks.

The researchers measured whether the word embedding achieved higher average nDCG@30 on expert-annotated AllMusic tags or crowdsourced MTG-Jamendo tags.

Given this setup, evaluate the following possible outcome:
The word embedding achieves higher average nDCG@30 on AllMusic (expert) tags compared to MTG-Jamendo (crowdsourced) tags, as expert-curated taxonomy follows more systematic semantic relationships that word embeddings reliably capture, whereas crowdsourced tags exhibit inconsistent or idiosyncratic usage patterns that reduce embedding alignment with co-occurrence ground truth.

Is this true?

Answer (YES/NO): NO